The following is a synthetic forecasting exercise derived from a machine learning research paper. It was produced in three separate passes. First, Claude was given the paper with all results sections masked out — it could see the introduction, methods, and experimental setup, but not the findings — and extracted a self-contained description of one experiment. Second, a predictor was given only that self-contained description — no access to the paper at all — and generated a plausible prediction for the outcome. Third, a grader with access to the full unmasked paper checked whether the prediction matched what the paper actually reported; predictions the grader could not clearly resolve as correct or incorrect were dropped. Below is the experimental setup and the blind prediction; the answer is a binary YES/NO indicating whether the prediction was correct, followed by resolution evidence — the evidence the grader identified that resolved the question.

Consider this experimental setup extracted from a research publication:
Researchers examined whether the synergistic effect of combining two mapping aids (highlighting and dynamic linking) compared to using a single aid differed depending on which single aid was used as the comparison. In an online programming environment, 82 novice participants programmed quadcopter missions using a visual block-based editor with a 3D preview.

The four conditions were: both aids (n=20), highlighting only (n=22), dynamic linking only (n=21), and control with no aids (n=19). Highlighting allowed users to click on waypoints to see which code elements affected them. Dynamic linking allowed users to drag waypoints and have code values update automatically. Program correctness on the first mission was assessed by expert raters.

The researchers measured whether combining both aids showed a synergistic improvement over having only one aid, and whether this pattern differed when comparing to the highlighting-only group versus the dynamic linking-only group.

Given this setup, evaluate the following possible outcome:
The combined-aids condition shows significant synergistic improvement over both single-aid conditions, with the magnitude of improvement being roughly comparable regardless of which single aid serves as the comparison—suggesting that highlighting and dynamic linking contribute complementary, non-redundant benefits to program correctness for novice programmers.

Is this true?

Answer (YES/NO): NO